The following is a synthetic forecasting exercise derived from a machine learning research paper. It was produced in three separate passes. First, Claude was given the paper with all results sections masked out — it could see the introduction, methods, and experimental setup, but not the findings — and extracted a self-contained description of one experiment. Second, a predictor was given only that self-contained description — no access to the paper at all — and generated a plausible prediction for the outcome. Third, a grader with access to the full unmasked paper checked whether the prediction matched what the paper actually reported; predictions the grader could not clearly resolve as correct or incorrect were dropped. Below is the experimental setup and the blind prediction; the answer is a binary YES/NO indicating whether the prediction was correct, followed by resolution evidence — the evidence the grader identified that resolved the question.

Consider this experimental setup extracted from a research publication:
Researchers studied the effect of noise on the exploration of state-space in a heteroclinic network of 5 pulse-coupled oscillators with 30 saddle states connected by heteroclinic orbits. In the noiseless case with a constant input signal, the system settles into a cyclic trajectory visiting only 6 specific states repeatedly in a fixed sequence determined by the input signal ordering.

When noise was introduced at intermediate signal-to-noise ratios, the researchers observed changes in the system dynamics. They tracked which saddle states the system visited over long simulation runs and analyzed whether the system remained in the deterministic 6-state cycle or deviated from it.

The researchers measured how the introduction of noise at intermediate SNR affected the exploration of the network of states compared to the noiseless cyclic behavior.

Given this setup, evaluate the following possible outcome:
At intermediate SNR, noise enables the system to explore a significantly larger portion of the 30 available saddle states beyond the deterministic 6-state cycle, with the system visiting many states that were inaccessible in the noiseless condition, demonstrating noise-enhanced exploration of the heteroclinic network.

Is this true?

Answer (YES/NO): YES